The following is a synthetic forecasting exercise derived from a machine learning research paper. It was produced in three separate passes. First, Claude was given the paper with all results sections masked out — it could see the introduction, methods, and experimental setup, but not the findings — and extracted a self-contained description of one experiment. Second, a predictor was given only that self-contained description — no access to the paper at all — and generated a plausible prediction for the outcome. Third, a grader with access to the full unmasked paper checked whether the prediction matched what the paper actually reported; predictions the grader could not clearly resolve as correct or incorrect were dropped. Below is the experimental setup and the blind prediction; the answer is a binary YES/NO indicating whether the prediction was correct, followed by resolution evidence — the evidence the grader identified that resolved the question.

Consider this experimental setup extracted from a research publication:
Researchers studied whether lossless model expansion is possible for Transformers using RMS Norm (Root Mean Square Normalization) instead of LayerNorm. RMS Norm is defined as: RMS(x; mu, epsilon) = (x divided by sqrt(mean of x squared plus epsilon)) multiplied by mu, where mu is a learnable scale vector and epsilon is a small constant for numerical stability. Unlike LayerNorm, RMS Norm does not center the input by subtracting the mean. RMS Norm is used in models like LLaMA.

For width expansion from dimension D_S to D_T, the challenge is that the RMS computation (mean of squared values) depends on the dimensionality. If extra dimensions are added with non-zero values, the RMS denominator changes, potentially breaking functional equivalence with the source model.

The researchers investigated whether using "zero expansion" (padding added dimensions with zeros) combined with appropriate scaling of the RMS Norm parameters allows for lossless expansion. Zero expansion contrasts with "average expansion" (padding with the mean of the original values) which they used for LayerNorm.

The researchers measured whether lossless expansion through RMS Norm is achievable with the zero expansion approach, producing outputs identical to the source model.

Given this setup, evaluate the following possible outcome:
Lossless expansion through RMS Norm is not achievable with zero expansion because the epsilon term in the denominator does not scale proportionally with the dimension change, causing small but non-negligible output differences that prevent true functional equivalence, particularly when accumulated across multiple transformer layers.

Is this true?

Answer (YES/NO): NO